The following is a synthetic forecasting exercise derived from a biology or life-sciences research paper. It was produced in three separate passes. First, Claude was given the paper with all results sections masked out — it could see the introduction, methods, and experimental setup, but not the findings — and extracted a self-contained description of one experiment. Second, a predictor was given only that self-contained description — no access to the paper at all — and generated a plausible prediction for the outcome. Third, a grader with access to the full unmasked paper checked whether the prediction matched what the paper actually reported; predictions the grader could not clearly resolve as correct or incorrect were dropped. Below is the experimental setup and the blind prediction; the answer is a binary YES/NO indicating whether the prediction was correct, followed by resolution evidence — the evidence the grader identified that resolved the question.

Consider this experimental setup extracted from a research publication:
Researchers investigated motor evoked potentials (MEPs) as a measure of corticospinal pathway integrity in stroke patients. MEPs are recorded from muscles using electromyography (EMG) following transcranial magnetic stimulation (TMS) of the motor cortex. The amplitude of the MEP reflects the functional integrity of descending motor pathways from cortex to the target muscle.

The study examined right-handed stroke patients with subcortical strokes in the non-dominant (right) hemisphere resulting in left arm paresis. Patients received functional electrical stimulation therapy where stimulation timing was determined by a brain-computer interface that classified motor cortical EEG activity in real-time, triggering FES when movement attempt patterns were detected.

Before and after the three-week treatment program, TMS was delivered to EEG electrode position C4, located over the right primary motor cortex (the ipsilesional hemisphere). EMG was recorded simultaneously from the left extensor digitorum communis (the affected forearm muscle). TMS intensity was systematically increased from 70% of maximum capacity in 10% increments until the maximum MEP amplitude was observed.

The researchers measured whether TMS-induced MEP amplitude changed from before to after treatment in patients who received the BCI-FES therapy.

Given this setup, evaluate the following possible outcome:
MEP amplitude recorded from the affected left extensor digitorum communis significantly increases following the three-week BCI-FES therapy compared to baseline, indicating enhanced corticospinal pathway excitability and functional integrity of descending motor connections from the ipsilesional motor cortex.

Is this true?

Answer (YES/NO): YES